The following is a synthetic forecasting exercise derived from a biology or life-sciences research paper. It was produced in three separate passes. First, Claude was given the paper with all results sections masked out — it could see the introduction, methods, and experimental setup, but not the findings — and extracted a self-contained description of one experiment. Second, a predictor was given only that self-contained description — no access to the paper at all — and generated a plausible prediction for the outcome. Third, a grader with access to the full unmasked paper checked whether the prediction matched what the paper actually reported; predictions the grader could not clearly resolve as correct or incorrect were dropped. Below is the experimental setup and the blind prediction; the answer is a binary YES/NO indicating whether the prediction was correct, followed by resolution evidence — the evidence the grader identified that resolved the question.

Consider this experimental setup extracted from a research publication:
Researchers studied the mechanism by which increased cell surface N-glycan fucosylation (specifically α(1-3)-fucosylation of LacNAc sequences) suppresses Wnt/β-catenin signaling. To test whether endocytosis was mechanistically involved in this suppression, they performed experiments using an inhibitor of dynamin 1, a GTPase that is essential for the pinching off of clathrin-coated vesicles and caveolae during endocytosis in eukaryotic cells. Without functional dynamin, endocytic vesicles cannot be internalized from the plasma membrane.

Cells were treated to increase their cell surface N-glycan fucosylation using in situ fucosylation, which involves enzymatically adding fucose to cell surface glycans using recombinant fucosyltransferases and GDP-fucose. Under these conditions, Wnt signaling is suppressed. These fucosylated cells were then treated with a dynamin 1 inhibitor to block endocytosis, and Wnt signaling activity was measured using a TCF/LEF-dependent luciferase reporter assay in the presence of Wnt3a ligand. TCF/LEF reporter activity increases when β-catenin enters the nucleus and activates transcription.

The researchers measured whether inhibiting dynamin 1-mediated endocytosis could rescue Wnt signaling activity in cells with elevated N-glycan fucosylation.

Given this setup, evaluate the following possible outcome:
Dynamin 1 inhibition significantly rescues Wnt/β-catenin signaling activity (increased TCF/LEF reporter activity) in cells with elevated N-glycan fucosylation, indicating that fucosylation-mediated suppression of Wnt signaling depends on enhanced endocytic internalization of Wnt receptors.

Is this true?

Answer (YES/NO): YES